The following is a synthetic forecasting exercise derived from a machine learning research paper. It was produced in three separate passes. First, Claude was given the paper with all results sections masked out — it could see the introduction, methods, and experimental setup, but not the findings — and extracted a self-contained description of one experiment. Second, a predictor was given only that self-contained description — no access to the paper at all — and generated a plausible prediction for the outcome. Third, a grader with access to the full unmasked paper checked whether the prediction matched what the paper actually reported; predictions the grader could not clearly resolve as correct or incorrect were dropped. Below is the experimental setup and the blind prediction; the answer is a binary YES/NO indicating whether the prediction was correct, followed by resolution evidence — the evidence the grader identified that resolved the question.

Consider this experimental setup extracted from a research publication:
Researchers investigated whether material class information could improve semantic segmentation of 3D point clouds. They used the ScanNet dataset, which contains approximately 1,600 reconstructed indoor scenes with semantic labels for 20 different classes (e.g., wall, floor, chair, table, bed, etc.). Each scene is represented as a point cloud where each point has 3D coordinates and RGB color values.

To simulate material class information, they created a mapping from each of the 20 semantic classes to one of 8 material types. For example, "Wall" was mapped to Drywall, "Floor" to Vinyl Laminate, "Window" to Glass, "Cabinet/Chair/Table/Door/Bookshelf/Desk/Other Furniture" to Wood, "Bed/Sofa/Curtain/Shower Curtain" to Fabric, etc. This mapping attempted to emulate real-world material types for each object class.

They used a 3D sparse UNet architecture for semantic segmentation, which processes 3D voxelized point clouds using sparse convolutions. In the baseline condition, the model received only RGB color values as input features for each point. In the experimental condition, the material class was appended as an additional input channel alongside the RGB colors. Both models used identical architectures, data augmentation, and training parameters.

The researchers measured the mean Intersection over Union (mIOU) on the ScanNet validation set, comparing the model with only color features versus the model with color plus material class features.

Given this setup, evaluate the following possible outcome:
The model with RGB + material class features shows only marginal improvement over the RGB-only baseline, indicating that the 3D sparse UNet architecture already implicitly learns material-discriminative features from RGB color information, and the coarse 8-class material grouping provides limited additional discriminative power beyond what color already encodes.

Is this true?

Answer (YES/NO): NO